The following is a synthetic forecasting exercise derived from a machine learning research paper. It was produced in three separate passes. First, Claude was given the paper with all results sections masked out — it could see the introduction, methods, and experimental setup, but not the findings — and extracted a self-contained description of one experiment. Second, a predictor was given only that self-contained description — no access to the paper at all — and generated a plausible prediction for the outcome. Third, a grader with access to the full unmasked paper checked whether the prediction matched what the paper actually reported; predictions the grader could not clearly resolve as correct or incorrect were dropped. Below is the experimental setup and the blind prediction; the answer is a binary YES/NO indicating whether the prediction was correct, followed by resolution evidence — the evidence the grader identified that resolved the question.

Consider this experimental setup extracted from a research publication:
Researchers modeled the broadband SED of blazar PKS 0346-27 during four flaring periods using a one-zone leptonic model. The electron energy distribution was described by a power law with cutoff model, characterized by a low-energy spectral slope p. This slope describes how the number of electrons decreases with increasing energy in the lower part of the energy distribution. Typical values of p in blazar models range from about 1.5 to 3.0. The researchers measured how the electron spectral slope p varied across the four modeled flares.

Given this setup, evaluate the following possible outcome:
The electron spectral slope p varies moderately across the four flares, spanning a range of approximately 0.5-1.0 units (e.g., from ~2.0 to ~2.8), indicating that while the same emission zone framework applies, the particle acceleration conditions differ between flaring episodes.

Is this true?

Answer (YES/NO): NO